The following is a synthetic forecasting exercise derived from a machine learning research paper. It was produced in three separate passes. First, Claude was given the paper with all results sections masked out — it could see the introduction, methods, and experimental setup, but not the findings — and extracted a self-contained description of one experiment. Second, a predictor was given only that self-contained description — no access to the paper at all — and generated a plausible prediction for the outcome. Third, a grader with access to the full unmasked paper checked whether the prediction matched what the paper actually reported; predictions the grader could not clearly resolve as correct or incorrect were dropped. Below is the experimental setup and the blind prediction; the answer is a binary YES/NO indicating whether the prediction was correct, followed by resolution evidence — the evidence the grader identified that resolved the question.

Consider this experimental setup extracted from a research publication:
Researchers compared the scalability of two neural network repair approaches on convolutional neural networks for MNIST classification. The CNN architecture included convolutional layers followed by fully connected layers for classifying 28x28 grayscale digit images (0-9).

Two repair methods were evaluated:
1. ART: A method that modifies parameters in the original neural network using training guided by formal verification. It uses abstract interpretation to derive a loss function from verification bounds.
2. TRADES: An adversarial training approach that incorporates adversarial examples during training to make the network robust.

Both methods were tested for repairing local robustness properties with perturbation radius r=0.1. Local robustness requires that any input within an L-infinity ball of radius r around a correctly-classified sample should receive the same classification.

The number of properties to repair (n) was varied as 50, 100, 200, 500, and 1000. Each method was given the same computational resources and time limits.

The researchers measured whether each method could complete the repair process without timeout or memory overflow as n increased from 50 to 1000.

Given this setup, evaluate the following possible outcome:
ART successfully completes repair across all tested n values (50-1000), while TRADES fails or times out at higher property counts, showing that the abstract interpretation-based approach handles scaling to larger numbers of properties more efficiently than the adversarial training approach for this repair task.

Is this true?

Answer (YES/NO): NO